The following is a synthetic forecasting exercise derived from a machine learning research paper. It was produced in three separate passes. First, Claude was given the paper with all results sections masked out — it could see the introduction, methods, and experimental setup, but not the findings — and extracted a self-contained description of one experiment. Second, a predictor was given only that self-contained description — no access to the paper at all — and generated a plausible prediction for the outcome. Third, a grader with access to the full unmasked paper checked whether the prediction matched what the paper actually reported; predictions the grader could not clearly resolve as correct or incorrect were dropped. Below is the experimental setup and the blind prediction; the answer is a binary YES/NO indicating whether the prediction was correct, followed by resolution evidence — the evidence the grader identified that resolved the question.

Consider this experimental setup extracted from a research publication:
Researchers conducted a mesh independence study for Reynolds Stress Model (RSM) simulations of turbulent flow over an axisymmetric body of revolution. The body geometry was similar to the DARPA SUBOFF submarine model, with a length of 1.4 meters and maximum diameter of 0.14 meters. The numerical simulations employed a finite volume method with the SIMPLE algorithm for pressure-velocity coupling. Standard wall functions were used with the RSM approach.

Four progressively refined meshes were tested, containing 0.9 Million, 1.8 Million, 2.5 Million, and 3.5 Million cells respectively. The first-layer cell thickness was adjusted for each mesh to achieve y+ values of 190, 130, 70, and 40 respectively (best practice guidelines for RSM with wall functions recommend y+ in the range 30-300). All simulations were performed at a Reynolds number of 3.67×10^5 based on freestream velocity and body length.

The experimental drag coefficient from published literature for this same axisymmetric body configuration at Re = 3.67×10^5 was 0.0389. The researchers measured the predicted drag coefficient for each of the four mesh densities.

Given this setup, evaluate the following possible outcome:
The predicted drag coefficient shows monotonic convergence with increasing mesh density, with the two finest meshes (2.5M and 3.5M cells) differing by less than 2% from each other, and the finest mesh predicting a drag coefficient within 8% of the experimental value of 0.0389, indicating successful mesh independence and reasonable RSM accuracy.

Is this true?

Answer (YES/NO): YES